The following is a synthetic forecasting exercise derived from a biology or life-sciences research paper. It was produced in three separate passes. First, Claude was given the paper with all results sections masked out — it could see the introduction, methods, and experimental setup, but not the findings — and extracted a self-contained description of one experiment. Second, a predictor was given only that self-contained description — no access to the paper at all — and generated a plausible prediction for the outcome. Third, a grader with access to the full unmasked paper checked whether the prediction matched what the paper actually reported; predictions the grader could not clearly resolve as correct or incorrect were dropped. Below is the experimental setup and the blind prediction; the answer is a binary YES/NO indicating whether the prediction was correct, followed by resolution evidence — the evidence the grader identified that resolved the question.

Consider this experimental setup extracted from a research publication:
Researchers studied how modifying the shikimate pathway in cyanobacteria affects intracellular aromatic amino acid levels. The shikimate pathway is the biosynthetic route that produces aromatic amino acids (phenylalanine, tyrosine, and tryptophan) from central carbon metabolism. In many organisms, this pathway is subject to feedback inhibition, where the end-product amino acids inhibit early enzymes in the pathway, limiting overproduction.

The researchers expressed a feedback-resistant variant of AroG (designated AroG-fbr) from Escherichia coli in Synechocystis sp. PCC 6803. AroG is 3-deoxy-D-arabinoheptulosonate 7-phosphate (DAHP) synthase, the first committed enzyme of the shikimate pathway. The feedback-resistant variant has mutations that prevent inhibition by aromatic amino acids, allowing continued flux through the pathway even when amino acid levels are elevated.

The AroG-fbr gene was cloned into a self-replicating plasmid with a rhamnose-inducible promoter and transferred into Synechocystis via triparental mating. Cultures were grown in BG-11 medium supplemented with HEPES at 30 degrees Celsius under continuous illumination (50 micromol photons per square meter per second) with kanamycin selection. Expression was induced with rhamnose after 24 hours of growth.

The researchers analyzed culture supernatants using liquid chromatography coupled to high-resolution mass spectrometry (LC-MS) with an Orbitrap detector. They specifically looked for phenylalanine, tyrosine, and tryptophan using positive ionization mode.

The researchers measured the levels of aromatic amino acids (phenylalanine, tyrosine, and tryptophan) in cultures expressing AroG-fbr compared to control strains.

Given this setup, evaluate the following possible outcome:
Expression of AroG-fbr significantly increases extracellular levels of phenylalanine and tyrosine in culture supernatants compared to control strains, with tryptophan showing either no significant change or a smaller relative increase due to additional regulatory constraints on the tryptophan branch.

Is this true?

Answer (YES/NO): NO